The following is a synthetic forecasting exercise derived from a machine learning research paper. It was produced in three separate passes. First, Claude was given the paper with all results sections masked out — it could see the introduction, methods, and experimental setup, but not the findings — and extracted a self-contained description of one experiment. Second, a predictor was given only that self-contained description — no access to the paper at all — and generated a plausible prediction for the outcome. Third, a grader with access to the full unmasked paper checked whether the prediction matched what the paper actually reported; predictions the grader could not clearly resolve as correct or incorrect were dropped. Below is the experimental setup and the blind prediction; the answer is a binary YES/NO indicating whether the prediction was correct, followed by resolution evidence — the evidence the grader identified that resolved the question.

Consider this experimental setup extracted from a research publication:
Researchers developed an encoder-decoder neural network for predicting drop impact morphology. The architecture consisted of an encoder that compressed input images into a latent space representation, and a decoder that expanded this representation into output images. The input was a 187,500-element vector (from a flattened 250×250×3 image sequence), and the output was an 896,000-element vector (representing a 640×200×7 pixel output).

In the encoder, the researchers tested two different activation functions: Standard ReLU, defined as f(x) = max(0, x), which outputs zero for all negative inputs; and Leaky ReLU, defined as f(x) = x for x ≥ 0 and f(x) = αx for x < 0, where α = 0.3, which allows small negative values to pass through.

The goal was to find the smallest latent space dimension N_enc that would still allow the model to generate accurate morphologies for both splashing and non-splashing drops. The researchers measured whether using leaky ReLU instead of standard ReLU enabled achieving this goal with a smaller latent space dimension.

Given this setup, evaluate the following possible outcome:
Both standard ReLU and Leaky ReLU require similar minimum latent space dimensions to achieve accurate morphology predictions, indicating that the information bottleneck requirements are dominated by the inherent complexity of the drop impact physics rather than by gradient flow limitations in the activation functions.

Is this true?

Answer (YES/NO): NO